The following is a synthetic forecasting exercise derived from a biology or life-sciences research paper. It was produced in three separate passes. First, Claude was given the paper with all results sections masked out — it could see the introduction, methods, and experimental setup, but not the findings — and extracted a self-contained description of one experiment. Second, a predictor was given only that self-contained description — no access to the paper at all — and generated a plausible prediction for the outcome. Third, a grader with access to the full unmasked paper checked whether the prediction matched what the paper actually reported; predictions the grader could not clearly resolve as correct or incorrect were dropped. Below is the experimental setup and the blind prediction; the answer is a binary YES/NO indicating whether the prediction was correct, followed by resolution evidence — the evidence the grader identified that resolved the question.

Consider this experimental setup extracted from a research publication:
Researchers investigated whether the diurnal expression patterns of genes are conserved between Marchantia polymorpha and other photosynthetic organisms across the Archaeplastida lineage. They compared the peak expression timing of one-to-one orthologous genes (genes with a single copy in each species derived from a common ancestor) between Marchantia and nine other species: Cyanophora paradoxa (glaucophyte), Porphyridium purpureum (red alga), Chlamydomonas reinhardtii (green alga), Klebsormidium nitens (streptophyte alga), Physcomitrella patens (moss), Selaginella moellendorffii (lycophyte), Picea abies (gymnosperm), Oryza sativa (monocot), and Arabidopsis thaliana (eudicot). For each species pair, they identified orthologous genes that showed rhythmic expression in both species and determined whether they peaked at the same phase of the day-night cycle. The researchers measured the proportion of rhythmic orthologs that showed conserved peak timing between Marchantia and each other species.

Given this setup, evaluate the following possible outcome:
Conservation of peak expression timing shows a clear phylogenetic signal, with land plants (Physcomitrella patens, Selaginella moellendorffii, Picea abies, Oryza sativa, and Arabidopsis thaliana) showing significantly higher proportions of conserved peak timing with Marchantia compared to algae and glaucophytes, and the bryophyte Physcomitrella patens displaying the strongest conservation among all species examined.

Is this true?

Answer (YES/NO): NO